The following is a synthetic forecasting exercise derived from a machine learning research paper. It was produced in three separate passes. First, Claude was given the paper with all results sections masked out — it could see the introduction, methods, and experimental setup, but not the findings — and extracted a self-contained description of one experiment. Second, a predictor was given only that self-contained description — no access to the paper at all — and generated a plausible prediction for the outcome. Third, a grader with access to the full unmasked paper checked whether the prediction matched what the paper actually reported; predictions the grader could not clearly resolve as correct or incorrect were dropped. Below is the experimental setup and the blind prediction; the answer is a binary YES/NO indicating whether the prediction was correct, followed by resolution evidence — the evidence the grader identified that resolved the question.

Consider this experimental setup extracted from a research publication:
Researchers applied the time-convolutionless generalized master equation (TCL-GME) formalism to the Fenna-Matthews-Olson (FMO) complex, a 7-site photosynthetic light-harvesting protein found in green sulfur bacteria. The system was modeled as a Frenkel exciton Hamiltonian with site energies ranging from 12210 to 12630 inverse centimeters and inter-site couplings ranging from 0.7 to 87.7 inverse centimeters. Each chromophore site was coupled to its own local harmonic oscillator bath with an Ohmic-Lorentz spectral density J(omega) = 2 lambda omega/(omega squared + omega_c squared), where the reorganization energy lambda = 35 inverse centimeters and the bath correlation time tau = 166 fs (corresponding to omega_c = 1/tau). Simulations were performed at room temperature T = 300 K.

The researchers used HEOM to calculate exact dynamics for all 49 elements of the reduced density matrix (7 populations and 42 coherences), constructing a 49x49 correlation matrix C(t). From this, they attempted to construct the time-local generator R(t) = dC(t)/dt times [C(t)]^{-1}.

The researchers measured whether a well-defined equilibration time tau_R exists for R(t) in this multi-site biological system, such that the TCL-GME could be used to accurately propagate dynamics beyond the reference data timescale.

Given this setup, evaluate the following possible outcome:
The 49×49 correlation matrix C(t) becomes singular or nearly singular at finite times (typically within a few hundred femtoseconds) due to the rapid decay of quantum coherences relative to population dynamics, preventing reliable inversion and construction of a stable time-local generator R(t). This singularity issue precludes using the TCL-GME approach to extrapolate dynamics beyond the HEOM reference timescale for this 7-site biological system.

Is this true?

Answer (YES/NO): NO